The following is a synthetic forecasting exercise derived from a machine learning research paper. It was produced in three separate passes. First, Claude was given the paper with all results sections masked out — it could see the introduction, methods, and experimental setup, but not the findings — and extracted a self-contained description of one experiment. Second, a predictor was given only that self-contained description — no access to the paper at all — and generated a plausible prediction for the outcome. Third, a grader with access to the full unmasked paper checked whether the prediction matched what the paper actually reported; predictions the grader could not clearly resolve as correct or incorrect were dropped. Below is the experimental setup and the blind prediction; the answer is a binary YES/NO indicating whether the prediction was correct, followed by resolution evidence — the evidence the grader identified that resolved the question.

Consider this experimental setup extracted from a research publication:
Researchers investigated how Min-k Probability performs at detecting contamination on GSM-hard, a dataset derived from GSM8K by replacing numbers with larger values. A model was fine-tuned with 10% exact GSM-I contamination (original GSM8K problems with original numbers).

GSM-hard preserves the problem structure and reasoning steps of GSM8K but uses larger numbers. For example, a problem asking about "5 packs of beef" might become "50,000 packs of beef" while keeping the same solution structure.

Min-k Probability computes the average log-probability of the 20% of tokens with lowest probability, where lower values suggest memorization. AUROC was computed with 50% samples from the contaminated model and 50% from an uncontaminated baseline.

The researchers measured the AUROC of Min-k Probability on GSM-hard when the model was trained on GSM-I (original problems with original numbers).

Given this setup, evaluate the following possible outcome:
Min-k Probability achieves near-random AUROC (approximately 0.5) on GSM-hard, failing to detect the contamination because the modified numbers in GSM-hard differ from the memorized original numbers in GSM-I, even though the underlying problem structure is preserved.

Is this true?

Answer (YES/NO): NO